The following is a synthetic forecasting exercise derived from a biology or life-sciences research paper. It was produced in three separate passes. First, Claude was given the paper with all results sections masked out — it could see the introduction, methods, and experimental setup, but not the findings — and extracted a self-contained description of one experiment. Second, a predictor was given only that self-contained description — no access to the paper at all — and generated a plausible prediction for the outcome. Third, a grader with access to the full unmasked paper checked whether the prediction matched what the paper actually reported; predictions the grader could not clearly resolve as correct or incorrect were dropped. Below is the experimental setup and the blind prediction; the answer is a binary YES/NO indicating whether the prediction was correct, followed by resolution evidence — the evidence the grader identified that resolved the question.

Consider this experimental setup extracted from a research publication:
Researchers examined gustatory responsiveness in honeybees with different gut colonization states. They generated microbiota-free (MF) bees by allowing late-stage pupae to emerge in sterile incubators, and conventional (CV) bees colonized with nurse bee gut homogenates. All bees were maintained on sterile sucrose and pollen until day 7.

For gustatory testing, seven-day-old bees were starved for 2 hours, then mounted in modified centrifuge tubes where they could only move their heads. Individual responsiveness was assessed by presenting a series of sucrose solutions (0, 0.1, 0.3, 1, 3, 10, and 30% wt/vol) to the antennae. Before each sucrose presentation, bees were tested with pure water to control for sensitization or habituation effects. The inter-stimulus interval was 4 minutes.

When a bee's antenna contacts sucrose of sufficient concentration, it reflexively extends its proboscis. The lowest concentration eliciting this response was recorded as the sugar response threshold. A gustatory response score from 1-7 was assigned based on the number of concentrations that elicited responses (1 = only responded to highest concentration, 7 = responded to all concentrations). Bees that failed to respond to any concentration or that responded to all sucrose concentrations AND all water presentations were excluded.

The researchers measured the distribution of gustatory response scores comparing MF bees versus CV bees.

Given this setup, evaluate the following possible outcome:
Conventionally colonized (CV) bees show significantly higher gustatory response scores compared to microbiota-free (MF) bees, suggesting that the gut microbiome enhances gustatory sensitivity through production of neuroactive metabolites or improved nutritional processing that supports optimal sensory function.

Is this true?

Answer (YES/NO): YES